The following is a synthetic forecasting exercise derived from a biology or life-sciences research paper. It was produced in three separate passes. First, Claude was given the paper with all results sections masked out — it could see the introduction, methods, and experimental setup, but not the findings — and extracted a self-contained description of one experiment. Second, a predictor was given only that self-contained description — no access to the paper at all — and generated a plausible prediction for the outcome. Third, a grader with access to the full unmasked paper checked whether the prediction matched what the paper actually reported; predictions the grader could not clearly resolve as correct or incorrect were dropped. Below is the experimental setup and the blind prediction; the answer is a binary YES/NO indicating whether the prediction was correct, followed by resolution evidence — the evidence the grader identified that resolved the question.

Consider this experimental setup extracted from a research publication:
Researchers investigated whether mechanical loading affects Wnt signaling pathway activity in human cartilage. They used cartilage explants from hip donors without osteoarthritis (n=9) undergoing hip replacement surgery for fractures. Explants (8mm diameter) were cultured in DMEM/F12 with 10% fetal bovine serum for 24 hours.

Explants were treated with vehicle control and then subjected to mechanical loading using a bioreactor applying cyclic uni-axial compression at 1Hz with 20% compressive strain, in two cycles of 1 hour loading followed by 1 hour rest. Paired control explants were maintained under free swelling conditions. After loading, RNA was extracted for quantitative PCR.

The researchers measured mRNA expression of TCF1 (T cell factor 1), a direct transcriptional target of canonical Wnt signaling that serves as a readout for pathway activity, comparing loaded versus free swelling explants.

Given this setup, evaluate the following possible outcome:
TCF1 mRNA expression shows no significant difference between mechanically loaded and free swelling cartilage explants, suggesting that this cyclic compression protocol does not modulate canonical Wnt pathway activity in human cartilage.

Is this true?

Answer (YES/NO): NO